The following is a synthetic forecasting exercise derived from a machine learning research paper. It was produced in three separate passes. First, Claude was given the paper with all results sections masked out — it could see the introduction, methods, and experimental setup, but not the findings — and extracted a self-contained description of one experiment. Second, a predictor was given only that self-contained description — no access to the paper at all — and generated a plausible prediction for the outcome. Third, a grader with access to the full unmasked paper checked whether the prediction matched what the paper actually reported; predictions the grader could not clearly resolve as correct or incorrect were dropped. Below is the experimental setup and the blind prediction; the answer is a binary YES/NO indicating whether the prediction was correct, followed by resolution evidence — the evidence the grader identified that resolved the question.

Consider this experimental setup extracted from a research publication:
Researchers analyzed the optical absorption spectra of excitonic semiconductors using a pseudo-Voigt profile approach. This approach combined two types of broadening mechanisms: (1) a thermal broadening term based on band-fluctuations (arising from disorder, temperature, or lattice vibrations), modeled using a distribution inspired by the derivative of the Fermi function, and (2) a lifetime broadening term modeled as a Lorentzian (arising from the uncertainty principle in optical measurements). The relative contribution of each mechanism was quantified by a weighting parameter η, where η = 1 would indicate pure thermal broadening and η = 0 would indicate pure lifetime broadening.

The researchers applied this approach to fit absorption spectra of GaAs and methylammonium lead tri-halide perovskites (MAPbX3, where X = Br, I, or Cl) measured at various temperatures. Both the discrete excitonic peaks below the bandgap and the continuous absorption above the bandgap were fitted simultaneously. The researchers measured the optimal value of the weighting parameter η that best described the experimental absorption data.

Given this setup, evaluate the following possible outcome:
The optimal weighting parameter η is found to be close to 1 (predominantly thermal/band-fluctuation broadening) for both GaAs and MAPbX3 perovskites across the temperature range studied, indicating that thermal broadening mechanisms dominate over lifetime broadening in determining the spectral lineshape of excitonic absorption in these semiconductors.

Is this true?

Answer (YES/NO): YES